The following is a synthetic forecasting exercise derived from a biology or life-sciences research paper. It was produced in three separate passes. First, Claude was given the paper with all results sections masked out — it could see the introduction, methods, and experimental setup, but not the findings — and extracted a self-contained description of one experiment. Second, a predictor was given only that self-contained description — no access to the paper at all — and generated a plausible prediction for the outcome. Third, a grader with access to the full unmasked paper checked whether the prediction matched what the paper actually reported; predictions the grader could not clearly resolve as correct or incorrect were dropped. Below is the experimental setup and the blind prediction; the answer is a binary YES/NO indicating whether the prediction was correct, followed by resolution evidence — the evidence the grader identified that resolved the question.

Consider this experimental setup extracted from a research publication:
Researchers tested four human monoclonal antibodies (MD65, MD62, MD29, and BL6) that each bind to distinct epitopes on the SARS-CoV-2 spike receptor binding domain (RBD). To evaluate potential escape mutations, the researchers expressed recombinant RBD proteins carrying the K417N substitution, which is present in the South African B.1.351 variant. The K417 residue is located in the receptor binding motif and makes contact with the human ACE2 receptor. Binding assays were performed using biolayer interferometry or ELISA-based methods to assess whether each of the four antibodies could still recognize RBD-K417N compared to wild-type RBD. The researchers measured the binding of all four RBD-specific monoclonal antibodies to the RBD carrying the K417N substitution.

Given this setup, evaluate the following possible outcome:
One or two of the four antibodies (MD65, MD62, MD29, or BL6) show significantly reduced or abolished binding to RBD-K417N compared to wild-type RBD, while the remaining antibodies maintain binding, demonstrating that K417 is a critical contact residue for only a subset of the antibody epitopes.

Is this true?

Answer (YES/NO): YES